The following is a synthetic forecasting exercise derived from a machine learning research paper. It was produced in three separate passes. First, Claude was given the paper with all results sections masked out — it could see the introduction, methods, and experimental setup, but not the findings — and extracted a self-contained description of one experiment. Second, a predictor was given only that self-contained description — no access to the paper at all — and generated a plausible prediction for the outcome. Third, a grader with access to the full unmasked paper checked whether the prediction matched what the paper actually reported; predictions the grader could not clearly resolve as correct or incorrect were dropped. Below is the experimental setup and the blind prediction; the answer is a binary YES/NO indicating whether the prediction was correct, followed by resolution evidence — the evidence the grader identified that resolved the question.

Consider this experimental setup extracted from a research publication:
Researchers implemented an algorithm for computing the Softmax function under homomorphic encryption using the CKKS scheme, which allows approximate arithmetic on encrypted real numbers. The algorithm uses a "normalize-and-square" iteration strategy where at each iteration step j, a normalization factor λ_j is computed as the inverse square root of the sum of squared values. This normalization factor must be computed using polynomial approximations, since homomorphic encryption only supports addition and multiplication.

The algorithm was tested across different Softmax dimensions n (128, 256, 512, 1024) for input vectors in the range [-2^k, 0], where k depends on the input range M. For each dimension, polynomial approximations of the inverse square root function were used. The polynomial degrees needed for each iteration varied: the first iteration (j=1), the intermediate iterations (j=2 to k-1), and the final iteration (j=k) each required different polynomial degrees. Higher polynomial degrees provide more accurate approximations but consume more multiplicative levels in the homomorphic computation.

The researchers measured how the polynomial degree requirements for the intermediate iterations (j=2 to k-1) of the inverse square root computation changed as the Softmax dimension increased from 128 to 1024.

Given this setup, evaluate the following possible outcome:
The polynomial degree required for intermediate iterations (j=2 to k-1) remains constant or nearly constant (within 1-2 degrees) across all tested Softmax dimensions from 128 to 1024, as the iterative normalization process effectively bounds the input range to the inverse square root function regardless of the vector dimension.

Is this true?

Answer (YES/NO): NO